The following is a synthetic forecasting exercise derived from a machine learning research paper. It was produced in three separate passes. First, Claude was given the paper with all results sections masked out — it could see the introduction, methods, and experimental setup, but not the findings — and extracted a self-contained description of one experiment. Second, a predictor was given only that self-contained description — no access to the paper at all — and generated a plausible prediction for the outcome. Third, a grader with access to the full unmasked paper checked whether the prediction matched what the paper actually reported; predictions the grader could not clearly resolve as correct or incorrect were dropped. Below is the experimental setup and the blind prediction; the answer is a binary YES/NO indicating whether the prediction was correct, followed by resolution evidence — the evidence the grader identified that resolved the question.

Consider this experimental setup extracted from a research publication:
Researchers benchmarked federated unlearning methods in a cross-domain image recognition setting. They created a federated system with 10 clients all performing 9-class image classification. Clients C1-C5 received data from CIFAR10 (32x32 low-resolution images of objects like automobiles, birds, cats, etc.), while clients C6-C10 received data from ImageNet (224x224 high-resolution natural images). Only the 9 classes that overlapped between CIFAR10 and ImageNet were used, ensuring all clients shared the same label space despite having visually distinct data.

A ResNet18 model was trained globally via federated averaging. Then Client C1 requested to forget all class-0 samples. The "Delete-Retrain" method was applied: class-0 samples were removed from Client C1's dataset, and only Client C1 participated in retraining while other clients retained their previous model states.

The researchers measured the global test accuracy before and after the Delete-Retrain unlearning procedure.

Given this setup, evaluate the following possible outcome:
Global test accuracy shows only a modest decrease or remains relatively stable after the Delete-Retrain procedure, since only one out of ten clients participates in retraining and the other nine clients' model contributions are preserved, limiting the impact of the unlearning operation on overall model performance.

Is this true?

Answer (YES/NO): YES